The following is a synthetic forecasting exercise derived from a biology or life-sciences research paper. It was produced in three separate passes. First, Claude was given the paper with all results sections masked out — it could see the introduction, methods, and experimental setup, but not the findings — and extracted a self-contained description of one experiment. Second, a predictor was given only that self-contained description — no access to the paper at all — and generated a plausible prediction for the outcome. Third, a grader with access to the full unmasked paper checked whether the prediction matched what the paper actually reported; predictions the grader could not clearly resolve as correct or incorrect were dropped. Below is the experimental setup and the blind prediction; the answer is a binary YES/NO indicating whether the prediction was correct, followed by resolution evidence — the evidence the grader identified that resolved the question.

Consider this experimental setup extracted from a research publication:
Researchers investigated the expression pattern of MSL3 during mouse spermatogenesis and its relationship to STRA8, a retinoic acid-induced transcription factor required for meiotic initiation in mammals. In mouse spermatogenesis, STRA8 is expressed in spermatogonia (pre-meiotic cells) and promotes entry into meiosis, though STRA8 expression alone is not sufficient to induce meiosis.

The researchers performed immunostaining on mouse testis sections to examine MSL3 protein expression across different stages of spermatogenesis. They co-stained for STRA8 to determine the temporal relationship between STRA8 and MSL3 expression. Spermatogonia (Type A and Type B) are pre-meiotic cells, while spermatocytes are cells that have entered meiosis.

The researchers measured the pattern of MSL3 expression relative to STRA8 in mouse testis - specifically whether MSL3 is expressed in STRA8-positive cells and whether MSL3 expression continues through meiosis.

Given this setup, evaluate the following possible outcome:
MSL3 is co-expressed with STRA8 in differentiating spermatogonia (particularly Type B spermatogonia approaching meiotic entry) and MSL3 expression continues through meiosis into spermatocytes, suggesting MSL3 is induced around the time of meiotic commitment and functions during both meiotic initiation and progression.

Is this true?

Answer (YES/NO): YES